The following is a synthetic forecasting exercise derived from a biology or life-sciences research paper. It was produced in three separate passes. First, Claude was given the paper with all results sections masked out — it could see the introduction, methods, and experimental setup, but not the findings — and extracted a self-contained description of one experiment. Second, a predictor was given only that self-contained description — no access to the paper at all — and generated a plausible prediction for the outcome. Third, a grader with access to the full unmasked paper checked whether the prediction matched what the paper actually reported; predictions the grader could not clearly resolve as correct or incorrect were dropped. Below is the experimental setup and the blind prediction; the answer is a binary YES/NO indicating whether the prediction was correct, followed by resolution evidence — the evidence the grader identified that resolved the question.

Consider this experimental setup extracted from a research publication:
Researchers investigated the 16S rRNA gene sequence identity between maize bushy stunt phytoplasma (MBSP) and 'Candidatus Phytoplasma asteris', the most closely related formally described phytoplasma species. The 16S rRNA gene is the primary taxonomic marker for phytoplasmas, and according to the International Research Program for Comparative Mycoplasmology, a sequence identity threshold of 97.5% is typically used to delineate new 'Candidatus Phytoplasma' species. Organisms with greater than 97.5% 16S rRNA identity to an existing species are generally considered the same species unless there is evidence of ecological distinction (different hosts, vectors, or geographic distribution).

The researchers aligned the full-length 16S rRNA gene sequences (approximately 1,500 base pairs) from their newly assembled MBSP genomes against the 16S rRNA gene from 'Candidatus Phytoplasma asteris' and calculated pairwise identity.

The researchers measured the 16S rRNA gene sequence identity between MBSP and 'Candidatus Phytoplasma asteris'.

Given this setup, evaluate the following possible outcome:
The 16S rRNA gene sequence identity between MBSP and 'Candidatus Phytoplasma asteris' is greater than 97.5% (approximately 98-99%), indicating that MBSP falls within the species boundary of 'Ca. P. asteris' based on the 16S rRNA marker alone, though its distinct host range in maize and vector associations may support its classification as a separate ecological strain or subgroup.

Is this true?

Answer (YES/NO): YES